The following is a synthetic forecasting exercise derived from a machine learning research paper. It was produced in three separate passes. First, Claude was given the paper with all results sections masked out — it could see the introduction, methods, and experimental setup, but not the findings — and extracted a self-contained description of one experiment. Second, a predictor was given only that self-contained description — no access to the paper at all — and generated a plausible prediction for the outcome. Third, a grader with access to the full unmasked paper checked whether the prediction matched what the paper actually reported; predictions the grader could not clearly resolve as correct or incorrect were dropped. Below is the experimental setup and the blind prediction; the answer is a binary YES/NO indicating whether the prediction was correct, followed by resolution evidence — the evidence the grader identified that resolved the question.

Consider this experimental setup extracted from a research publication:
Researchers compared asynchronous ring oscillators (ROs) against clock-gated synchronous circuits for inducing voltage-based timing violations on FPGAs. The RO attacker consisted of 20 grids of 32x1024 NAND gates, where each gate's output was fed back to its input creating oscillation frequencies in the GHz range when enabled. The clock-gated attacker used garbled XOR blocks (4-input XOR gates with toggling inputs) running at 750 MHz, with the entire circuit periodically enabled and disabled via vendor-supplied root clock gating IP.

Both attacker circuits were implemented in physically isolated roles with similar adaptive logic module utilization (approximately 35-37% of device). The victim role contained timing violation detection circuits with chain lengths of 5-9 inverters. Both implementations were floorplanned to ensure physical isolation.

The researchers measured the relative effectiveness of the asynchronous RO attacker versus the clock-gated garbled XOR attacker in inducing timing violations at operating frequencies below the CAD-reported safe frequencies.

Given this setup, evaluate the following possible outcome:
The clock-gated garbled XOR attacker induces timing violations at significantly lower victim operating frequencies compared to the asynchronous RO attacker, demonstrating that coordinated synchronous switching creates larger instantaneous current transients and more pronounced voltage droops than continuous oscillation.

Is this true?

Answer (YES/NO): NO